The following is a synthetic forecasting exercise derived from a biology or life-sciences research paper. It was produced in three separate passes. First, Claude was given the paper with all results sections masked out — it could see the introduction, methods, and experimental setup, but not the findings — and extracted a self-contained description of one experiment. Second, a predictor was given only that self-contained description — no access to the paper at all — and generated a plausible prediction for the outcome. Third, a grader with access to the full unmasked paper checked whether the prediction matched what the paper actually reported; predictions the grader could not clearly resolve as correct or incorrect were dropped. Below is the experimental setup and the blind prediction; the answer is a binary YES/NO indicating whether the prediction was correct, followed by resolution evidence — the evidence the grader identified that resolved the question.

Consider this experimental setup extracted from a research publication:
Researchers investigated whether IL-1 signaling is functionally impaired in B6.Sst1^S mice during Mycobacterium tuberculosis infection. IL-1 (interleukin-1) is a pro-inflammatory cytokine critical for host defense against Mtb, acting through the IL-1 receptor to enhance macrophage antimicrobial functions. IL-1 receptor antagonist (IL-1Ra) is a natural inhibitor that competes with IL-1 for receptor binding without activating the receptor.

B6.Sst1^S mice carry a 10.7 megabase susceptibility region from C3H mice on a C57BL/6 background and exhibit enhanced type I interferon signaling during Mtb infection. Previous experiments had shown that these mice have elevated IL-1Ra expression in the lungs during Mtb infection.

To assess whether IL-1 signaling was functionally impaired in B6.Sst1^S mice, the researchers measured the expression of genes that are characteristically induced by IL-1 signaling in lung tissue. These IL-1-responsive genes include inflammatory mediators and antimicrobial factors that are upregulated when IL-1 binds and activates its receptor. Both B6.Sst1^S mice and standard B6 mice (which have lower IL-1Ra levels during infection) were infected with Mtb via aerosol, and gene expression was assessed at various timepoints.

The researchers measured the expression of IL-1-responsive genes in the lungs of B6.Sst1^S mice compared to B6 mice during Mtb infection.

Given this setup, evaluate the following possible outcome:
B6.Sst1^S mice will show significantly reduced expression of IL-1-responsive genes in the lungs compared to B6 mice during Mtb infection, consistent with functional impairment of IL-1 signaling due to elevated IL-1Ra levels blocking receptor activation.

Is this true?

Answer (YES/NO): YES